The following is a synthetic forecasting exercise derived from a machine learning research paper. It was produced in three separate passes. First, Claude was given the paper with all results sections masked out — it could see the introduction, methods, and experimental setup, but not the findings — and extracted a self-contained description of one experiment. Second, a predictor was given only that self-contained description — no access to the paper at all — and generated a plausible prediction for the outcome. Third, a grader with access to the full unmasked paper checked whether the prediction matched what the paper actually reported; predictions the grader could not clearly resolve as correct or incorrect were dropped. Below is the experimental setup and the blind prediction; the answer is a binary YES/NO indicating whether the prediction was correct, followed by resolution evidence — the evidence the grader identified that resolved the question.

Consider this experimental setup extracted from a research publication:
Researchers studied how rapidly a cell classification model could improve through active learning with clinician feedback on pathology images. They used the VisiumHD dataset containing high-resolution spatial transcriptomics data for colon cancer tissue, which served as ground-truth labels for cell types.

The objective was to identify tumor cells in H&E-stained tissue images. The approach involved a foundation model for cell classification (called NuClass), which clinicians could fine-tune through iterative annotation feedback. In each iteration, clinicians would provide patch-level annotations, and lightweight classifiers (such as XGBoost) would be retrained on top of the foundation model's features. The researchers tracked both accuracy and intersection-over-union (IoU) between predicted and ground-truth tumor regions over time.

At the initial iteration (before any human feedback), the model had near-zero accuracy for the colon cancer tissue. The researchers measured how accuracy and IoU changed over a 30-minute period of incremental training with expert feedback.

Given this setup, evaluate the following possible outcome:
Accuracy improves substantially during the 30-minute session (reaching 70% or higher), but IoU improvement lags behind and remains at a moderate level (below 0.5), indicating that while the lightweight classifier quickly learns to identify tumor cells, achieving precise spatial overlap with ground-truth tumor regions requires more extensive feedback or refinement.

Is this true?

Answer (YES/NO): NO